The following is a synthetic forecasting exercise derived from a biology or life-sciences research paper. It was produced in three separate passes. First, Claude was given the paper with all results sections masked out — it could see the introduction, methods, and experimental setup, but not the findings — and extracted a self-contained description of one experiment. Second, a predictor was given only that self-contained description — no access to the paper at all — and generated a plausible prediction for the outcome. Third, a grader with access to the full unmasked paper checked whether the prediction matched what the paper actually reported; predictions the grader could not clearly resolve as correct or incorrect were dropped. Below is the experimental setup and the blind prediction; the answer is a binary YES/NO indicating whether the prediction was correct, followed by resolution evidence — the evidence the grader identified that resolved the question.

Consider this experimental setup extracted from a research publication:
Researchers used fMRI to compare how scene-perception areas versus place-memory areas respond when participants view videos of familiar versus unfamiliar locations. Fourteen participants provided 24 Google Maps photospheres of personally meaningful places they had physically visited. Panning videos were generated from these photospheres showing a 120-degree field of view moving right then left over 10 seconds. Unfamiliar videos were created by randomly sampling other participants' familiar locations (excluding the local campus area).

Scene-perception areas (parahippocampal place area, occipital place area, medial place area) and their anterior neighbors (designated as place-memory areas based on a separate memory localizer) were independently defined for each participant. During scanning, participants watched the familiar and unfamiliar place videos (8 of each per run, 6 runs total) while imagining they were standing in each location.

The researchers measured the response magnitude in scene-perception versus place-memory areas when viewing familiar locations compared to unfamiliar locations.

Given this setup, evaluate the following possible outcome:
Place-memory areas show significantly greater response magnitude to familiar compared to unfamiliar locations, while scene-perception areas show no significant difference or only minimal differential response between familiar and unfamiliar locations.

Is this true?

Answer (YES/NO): NO